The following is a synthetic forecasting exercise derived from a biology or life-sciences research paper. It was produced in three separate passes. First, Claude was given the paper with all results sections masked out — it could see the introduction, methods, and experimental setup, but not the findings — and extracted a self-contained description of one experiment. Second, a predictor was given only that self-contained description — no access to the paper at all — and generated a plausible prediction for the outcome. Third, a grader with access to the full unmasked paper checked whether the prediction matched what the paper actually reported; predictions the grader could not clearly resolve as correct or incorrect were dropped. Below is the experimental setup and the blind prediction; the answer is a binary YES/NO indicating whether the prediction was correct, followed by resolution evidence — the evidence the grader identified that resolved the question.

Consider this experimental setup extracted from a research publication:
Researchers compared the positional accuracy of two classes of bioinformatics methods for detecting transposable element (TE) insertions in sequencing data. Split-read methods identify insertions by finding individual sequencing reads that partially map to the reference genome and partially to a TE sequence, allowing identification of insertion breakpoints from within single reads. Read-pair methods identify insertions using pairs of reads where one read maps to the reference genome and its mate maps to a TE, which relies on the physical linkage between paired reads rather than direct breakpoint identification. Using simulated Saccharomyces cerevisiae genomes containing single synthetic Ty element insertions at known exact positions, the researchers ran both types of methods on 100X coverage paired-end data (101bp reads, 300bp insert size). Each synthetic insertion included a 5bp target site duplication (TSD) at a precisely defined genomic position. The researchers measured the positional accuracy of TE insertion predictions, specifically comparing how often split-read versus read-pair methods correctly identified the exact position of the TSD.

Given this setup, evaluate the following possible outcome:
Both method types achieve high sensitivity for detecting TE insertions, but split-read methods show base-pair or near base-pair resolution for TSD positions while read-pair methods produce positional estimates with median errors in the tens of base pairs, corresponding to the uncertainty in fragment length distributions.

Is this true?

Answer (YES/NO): NO